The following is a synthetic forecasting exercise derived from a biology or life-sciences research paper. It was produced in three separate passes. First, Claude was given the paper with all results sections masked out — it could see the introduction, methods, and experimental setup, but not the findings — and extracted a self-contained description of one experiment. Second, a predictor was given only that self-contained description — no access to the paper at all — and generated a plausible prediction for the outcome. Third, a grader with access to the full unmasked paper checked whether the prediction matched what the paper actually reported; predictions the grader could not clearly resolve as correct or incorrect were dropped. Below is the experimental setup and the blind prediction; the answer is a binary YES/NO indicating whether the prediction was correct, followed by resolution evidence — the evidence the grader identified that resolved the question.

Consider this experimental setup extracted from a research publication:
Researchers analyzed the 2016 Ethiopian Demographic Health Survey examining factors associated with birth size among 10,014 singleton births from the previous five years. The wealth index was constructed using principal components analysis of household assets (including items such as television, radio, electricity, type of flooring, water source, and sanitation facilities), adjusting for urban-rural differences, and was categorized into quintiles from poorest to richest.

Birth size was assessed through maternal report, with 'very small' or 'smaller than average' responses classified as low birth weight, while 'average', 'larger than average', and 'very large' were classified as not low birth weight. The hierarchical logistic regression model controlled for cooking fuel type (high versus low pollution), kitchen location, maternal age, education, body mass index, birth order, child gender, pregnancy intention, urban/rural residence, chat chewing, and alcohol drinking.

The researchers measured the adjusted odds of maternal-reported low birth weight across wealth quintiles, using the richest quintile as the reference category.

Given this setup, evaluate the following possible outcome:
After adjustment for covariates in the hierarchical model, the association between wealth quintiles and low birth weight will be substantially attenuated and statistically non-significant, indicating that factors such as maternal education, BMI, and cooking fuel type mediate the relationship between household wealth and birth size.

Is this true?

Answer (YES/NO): NO